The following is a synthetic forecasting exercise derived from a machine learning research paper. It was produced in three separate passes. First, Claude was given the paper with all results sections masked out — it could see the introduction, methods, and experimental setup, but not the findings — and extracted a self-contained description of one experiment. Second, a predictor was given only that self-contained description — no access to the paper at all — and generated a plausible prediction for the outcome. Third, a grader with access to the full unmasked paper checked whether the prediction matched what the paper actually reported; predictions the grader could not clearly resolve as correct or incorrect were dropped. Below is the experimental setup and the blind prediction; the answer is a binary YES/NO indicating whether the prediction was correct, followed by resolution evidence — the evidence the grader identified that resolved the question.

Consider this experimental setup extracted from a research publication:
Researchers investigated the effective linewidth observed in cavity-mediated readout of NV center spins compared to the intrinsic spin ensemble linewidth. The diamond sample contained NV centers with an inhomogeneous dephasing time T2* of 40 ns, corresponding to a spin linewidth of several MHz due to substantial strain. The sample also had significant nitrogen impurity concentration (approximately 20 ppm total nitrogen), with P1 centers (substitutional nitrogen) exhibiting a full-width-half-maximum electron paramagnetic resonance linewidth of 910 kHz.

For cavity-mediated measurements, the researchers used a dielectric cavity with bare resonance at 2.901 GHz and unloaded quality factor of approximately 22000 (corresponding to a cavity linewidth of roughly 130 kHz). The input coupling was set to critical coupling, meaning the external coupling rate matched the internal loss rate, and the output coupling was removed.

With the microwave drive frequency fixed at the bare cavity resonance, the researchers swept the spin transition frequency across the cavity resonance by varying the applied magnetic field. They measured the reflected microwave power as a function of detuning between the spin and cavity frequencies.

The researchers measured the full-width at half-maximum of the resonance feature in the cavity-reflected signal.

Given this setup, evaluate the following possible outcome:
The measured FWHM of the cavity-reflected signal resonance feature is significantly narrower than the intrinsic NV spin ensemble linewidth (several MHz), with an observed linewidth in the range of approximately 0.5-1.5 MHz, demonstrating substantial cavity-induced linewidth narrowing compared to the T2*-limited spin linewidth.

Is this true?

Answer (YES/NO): NO